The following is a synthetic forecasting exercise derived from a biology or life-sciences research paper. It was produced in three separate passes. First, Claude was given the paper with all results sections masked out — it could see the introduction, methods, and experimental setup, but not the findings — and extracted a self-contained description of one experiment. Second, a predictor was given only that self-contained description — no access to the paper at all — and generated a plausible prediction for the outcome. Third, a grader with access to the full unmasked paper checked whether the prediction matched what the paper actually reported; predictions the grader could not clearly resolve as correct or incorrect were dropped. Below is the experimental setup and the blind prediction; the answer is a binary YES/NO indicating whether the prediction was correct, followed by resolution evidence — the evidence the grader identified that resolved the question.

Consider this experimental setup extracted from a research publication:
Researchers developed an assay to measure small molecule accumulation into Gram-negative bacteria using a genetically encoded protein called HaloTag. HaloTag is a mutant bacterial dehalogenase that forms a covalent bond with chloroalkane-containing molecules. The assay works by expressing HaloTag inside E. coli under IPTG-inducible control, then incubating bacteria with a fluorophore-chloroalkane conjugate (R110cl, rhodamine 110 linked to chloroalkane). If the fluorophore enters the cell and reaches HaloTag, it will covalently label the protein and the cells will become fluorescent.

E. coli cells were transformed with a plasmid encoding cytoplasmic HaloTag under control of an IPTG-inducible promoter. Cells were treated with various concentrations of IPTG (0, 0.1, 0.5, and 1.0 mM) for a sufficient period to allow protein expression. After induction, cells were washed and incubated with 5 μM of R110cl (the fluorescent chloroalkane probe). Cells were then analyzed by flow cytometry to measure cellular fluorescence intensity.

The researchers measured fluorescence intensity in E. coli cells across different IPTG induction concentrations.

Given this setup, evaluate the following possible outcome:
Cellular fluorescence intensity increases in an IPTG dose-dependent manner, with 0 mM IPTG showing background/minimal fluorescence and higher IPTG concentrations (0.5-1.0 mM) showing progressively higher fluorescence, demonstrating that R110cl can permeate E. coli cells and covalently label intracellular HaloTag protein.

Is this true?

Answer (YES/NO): YES